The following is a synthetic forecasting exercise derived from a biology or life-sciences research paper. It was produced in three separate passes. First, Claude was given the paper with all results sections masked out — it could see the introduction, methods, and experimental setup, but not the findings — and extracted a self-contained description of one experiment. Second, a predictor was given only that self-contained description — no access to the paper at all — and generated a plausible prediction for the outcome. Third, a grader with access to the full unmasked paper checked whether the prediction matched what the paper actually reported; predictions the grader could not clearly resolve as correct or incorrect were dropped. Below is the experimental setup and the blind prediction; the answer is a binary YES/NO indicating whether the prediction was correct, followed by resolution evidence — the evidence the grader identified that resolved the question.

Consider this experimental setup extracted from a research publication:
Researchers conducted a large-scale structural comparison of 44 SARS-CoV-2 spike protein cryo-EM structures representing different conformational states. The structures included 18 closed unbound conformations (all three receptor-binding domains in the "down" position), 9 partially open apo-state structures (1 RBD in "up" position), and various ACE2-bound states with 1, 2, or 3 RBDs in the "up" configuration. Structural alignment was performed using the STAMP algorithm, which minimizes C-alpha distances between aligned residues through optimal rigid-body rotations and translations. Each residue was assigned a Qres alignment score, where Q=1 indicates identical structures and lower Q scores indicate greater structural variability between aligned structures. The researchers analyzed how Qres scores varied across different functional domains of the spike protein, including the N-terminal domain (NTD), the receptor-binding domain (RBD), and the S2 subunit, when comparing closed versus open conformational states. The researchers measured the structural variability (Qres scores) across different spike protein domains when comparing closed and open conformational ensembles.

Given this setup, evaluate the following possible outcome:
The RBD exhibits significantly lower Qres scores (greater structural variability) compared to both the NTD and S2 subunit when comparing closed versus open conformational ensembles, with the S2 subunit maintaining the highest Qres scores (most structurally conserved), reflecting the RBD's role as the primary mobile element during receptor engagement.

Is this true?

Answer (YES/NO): NO